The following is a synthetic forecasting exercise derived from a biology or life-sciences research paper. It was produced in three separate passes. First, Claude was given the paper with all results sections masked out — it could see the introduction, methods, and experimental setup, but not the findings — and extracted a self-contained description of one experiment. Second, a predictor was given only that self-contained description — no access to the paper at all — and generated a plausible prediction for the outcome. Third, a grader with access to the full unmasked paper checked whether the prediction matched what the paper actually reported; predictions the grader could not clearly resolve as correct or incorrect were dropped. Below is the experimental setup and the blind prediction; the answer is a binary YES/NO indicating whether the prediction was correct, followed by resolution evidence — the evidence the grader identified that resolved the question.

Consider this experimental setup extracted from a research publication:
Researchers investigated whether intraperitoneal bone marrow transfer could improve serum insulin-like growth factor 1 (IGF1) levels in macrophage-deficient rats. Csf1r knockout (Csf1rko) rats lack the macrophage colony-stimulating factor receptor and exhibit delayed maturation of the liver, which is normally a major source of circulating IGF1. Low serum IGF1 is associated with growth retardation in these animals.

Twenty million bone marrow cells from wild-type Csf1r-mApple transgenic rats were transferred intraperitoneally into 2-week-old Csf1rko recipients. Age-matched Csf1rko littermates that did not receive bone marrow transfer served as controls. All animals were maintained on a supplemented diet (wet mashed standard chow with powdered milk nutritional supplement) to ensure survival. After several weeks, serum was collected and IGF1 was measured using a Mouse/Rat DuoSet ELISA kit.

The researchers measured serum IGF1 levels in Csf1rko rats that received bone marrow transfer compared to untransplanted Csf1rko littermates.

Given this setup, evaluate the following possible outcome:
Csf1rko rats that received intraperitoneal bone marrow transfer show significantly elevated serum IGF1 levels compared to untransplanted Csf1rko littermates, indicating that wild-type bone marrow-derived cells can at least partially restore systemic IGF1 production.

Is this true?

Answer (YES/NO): YES